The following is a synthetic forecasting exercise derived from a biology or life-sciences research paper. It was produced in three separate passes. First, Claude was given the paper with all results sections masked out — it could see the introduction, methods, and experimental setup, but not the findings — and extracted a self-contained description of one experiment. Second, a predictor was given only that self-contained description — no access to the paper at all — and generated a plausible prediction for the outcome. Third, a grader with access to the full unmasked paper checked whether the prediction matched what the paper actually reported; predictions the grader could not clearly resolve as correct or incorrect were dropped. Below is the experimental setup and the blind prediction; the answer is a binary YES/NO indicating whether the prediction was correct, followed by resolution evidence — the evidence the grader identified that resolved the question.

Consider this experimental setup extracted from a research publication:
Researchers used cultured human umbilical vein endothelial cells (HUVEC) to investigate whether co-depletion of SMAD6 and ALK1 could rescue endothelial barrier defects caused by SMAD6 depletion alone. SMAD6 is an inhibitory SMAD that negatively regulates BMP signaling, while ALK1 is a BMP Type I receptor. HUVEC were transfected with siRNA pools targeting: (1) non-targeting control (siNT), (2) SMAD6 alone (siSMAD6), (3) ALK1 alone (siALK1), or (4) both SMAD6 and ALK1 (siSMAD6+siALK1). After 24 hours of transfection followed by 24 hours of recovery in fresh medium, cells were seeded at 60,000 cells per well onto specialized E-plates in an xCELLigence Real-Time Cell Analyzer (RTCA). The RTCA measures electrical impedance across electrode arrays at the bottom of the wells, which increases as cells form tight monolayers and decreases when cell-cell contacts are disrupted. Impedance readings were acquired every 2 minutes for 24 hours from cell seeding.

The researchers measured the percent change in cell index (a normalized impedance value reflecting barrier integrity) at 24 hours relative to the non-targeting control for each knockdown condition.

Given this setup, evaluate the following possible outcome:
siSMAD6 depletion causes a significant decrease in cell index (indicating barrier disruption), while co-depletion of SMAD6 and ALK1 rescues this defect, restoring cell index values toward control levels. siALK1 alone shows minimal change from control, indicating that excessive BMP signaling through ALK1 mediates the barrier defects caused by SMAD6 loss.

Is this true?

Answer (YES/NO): YES